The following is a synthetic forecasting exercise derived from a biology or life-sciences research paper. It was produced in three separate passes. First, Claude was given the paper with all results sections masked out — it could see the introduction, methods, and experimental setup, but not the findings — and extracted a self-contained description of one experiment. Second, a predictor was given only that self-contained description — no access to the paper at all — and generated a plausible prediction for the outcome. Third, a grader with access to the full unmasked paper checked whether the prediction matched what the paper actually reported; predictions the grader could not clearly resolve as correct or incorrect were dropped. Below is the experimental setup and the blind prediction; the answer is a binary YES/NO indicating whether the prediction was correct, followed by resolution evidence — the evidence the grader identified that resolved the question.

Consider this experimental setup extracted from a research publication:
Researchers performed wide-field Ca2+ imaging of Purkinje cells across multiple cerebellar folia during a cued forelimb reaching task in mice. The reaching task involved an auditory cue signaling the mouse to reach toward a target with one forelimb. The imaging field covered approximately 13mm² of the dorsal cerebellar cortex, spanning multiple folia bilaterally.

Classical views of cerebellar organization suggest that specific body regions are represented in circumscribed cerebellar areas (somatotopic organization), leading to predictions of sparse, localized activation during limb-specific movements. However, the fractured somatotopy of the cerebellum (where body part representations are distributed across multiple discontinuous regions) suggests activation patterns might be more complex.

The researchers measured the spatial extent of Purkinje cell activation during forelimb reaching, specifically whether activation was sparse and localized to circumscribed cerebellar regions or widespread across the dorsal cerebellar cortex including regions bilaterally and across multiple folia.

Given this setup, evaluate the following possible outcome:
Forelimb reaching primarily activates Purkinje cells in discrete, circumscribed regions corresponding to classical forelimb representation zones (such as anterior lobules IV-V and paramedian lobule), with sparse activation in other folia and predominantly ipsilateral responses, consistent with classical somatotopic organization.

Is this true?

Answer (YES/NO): NO